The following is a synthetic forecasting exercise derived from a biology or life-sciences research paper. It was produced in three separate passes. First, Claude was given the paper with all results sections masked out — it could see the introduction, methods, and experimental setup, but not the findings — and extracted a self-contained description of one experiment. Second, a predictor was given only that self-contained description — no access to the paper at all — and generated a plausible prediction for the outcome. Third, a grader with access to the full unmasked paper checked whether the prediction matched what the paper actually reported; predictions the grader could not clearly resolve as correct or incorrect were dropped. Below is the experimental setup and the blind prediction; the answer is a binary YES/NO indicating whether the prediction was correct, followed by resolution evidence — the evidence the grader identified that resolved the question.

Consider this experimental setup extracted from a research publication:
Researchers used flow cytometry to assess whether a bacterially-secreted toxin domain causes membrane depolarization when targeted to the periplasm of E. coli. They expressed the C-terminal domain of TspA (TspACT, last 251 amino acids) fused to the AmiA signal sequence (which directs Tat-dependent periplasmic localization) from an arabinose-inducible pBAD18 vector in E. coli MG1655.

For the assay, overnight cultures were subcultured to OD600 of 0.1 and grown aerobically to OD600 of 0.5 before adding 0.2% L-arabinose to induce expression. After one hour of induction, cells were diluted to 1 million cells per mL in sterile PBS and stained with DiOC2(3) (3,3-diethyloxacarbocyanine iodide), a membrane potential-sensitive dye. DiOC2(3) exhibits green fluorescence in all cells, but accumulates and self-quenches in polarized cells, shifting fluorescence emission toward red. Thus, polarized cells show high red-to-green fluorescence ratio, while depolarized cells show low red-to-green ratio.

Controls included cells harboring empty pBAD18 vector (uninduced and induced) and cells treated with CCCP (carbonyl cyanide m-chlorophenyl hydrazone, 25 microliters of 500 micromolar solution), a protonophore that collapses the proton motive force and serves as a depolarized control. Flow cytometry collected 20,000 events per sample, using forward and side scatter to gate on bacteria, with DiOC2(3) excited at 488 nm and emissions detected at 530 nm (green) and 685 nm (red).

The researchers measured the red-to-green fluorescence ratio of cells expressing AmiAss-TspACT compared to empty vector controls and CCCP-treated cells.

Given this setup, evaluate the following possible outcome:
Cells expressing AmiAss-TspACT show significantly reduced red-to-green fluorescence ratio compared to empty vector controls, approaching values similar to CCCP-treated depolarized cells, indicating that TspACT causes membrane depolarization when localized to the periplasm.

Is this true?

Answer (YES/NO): YES